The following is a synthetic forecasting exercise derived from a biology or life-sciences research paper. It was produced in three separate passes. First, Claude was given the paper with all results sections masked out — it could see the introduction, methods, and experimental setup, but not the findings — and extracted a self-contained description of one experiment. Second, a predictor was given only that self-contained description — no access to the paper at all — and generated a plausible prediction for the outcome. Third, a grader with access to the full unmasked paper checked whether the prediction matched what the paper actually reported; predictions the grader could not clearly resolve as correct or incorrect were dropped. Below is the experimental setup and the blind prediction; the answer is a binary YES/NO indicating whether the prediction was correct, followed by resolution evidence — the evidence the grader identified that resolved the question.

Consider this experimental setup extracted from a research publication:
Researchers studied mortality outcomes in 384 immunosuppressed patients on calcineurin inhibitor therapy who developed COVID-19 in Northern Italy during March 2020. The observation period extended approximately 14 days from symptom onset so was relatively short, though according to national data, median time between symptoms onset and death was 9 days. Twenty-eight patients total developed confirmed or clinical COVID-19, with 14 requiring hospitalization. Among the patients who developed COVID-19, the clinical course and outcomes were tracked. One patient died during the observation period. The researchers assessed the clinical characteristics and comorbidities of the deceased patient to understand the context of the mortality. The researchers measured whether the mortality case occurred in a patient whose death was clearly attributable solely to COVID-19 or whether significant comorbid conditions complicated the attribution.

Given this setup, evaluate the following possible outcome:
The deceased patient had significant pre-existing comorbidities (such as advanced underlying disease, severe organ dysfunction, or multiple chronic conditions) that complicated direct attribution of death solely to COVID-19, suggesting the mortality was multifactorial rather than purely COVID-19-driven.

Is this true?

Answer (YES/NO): YES